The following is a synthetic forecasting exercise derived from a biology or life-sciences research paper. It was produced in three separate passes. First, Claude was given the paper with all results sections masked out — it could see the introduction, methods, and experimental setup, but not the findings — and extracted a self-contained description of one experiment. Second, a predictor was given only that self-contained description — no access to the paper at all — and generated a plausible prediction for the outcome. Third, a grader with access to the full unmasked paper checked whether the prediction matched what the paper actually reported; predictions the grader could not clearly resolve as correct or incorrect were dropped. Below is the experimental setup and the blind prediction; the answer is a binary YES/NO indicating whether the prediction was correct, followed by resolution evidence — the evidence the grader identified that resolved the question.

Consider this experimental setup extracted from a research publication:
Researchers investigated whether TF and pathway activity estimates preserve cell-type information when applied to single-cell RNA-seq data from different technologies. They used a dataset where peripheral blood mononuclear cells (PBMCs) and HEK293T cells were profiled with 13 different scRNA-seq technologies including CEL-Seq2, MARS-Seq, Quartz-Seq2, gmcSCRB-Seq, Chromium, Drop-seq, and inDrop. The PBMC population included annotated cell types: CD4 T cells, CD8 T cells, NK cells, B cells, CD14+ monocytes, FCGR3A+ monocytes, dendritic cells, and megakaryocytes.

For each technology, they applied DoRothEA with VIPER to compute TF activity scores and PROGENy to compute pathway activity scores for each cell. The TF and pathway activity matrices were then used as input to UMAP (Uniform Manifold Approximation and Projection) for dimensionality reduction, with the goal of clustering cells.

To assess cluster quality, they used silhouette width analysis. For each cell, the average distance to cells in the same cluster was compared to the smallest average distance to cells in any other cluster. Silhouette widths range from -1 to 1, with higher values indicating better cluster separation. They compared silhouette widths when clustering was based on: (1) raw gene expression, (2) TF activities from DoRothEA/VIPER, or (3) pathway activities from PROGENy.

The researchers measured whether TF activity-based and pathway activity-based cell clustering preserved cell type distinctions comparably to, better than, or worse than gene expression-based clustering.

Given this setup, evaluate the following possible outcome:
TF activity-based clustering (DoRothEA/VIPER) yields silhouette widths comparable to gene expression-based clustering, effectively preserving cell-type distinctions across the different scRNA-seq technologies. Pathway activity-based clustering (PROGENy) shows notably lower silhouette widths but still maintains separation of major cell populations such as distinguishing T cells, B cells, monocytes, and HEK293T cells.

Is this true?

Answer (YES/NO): YES